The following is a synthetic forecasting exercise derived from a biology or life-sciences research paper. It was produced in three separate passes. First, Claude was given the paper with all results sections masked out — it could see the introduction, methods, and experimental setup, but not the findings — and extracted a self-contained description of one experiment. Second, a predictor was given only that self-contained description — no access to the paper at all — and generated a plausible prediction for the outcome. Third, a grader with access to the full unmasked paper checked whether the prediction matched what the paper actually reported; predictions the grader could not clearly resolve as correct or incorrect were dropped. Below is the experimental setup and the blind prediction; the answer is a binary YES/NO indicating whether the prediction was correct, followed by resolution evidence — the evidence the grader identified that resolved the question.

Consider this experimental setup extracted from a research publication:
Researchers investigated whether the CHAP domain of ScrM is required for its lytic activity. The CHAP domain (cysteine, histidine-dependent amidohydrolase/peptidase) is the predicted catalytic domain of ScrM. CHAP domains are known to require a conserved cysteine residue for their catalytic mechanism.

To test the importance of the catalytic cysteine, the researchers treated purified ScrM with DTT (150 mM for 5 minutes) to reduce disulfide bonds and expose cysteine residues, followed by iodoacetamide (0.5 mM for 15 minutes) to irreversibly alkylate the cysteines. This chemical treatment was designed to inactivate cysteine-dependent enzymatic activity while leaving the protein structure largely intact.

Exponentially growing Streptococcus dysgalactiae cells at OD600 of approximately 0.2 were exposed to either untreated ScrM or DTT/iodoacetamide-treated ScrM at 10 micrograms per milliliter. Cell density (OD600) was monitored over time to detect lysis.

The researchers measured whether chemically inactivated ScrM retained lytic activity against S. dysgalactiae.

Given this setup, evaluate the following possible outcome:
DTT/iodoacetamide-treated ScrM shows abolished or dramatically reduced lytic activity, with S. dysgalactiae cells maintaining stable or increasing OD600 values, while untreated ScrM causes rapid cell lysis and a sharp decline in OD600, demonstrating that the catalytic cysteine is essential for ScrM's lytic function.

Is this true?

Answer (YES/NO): YES